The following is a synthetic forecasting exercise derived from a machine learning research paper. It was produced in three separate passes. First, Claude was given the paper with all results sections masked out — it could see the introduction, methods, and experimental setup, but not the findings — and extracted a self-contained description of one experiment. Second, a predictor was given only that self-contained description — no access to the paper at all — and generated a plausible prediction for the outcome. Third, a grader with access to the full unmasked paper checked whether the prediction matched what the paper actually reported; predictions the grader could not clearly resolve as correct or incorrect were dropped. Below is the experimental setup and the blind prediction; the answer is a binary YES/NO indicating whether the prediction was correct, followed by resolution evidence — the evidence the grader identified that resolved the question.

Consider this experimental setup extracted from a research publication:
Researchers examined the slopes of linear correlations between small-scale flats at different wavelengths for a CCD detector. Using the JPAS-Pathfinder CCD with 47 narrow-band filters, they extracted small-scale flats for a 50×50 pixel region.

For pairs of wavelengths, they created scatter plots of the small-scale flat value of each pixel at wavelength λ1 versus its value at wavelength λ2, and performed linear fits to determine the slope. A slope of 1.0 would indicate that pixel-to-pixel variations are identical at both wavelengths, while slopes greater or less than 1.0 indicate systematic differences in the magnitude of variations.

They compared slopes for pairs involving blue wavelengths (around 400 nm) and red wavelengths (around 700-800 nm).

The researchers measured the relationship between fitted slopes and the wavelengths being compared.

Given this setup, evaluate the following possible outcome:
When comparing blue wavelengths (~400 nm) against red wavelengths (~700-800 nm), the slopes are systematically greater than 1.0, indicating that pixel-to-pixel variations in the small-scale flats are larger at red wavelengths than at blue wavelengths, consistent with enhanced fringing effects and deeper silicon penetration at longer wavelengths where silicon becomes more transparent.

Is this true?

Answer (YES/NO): NO